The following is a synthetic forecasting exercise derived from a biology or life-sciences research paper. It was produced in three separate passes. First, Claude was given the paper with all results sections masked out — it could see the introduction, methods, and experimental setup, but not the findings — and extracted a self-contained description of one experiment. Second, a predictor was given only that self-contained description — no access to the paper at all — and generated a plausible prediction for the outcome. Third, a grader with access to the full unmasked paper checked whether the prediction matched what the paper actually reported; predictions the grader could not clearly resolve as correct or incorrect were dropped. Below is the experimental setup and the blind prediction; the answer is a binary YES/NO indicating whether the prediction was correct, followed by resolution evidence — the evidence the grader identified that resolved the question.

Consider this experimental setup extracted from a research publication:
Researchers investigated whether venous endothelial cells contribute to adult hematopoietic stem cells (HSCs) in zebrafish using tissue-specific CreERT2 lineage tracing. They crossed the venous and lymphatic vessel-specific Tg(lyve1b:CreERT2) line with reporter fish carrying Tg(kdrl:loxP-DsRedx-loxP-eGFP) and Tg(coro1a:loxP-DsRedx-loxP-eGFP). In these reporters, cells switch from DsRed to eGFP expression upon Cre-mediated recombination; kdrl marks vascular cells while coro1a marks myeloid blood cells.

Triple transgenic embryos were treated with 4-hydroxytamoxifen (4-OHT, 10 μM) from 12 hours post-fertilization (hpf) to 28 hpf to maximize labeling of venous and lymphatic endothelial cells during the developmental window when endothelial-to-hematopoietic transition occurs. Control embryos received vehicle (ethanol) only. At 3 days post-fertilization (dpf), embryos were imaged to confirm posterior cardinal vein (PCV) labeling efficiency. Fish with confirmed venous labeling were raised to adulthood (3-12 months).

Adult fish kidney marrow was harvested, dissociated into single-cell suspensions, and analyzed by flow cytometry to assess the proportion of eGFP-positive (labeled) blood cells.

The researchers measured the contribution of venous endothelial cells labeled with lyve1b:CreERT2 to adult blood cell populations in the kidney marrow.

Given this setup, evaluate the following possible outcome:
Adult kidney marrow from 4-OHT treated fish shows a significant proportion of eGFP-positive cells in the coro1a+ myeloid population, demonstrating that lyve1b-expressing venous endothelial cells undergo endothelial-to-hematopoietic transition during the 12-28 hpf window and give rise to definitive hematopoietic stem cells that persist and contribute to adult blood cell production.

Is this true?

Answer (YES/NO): NO